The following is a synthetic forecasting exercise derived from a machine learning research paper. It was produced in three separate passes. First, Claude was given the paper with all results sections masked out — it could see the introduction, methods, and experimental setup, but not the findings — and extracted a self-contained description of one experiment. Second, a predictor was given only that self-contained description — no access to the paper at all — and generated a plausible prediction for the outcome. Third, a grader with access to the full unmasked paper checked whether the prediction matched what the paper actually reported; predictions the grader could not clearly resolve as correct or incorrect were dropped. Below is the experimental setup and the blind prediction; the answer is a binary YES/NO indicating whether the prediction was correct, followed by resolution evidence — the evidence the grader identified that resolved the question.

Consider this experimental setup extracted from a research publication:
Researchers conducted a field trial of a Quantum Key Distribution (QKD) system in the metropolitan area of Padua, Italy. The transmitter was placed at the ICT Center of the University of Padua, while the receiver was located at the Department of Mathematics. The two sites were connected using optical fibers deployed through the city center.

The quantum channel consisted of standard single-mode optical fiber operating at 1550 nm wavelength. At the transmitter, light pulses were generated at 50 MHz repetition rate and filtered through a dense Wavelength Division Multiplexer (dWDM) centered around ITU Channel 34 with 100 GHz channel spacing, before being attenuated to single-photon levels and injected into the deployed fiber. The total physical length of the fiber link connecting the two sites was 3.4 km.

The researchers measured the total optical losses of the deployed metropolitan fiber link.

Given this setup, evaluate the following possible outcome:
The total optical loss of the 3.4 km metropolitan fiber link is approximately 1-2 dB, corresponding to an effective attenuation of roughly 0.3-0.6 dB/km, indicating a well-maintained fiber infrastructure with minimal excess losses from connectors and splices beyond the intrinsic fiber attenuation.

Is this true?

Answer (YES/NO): NO